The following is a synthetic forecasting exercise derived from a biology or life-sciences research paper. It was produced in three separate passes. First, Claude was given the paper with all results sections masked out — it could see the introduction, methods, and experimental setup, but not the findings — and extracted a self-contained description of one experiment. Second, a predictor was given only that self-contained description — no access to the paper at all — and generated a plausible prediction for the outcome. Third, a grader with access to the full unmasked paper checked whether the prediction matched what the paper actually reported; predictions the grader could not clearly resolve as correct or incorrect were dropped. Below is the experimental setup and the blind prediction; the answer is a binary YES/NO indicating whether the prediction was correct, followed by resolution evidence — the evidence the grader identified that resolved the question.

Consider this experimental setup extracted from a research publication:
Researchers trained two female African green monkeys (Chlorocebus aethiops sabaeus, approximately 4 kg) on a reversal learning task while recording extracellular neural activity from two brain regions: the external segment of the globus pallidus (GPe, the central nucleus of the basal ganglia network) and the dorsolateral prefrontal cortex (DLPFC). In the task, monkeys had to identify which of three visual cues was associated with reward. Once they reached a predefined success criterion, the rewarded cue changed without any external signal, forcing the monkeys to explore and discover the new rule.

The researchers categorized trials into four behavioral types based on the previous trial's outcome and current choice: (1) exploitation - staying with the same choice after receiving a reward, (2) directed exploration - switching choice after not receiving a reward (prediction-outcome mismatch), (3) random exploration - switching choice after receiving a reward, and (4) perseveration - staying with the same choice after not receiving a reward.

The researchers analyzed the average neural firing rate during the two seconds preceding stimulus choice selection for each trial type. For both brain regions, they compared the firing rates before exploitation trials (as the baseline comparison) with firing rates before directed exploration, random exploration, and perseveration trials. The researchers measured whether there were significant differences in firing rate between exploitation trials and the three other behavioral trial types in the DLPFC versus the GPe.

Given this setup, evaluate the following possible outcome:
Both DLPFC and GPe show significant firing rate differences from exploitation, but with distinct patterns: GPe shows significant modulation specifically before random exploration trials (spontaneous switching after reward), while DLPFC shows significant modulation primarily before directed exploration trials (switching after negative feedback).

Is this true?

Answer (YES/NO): NO